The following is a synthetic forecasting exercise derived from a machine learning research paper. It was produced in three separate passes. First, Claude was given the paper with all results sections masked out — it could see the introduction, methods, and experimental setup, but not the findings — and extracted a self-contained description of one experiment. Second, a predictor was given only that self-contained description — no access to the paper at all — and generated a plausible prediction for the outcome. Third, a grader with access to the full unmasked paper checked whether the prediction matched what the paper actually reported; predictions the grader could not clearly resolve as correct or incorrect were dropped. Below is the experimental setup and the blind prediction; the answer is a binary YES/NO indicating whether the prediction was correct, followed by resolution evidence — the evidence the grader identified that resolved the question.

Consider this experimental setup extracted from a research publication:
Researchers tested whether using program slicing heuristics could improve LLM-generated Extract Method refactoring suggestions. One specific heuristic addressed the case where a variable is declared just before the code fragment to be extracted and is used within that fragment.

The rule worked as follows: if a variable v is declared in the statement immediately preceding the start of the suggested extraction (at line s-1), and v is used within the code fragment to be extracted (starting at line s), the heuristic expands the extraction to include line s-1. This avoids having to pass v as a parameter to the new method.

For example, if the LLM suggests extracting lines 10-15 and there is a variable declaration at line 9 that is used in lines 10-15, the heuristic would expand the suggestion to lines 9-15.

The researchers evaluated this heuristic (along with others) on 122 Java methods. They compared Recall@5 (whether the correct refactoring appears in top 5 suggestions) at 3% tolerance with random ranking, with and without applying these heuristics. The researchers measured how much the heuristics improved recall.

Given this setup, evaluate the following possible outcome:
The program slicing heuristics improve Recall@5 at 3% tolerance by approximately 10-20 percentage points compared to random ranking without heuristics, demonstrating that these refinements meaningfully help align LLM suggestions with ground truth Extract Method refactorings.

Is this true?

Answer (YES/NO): YES